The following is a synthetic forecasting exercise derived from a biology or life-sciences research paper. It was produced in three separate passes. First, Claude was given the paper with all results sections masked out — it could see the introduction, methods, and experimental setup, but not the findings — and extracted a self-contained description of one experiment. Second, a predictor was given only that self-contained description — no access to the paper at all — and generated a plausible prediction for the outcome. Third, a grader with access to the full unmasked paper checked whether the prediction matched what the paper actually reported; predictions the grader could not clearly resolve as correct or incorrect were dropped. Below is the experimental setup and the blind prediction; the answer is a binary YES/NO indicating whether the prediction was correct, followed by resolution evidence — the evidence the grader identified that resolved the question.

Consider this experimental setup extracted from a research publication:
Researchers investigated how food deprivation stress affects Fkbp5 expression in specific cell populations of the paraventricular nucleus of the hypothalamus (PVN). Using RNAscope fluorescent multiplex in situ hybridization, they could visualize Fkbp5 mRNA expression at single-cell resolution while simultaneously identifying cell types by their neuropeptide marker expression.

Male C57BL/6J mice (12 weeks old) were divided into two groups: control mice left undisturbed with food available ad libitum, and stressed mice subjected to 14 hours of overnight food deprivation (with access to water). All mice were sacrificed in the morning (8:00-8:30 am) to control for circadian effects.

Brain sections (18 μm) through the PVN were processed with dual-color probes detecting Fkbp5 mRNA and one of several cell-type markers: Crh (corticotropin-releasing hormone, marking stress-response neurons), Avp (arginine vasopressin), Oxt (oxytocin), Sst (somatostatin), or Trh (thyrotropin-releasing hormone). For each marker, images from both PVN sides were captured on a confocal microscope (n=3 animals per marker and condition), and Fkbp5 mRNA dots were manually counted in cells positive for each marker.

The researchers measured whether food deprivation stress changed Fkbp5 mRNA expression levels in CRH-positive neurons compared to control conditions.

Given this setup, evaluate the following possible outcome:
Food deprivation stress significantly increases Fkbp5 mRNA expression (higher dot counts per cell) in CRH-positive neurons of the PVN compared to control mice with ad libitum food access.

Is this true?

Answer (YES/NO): YES